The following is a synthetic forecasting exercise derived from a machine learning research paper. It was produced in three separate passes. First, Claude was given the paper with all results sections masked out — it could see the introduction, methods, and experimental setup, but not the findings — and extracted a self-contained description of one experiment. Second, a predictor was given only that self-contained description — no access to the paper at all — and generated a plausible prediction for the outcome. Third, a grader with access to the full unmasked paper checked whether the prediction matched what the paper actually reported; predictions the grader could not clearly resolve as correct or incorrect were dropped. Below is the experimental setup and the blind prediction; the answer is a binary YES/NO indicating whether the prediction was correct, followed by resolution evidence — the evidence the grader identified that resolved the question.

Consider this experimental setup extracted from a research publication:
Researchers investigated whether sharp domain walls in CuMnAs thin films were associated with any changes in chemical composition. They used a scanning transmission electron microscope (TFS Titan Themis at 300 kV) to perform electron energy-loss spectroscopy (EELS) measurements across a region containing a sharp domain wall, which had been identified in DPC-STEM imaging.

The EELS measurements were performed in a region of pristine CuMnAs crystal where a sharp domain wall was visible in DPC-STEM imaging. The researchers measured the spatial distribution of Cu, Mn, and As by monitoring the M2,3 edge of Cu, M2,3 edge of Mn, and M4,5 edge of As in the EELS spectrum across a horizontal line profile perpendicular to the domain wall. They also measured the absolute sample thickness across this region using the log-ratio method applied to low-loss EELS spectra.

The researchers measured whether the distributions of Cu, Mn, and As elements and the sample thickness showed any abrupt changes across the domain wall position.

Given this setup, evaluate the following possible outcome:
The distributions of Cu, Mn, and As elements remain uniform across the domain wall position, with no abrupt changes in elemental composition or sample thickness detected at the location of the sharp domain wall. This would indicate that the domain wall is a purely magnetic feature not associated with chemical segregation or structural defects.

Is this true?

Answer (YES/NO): YES